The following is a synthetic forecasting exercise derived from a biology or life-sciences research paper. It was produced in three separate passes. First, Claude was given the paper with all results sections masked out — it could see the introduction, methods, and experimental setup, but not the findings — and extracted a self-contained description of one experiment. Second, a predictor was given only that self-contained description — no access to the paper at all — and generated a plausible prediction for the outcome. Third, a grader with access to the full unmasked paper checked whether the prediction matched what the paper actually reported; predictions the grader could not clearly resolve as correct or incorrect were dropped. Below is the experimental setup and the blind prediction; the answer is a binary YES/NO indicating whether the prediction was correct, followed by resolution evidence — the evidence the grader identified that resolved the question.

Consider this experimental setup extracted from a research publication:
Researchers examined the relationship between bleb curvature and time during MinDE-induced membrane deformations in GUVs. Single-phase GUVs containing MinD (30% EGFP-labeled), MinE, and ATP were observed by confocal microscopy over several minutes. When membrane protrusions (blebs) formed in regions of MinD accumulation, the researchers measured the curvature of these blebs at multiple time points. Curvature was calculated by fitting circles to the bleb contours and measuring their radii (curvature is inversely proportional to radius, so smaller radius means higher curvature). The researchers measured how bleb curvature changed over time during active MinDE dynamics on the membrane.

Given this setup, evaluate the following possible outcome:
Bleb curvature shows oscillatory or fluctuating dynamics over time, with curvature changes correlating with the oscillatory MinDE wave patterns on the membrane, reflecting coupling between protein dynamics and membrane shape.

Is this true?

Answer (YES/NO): NO